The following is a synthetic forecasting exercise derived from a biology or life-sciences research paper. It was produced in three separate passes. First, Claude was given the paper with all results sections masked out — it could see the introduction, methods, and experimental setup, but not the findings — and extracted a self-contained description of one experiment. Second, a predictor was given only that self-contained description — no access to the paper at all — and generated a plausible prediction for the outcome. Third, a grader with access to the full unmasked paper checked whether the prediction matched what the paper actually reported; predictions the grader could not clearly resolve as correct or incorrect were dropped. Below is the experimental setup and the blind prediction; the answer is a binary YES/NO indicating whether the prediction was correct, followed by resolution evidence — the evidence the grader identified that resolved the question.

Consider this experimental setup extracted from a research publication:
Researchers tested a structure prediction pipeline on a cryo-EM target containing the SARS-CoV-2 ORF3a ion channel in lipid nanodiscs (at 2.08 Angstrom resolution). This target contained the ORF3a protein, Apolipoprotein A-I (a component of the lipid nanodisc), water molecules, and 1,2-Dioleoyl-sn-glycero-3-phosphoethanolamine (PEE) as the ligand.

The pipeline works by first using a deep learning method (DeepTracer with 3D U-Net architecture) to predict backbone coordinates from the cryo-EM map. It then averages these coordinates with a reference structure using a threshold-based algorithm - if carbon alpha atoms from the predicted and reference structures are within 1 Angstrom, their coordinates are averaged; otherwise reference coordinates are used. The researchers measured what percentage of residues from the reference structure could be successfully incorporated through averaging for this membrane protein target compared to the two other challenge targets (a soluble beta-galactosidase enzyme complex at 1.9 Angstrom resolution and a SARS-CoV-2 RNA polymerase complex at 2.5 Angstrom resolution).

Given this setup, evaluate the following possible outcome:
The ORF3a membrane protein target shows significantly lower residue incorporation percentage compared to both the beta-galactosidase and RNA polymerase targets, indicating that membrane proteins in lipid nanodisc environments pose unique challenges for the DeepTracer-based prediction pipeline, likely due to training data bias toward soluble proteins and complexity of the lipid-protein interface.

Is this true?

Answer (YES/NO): YES